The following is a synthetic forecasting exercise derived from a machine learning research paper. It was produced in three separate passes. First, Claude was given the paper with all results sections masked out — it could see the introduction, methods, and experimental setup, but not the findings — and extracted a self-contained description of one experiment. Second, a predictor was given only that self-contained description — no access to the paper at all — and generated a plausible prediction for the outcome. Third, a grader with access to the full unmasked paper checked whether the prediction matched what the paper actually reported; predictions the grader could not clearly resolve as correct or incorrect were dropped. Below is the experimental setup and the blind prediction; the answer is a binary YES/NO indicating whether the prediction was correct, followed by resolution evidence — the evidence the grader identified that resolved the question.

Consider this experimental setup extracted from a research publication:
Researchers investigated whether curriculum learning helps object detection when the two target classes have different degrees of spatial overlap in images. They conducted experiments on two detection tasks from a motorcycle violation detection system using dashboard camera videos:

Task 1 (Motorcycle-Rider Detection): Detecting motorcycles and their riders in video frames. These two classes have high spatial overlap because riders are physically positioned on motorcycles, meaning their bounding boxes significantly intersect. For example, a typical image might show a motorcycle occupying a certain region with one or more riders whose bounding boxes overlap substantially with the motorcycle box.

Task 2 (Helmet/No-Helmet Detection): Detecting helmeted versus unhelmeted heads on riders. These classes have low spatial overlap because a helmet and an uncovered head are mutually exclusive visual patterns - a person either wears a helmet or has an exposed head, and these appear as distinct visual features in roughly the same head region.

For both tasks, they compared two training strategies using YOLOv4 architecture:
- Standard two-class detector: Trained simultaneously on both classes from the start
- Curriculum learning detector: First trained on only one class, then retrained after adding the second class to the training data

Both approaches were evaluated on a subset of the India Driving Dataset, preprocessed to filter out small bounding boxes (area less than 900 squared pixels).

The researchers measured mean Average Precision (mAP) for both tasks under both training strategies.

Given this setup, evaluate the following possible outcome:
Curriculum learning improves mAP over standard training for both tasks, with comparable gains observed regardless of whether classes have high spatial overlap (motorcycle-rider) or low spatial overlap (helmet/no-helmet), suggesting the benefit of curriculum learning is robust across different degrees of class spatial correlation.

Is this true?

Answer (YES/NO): NO